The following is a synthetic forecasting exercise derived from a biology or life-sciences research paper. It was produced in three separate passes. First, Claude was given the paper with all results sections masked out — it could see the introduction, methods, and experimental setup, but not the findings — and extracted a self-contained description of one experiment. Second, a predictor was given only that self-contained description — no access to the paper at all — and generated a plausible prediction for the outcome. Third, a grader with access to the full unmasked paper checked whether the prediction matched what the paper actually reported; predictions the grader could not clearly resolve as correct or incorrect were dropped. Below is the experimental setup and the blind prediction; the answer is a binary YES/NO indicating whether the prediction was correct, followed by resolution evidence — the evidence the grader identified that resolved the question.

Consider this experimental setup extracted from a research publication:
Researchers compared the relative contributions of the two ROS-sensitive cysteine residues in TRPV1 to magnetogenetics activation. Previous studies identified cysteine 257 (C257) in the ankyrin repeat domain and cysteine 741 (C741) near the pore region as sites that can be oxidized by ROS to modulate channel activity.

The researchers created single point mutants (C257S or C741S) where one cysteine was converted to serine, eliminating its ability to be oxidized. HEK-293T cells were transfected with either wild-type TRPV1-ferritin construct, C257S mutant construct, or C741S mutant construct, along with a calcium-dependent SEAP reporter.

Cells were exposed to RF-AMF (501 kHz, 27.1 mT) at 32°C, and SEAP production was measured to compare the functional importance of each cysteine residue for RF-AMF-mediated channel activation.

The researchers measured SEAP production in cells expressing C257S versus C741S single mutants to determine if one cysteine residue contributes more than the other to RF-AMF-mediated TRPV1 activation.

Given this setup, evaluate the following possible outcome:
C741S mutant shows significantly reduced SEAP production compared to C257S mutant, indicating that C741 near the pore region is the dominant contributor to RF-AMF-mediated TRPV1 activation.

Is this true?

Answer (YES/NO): YES